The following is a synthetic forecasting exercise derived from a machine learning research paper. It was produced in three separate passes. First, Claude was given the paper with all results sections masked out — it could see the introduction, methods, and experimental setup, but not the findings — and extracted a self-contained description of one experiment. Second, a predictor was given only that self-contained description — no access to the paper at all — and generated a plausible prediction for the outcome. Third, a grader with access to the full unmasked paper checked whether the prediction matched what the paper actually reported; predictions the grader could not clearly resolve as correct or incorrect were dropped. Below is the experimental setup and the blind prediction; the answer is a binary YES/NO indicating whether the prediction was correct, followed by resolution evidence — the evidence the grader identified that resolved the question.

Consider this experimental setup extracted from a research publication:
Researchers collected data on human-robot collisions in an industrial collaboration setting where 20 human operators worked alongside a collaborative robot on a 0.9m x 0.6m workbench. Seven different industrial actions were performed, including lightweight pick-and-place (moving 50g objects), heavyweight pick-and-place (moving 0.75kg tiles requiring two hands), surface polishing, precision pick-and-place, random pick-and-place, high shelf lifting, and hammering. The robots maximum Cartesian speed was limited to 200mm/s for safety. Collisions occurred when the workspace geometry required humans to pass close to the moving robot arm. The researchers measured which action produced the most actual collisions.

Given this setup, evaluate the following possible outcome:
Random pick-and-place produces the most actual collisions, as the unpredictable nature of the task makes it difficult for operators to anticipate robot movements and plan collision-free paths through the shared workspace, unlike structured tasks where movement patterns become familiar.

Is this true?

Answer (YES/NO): NO